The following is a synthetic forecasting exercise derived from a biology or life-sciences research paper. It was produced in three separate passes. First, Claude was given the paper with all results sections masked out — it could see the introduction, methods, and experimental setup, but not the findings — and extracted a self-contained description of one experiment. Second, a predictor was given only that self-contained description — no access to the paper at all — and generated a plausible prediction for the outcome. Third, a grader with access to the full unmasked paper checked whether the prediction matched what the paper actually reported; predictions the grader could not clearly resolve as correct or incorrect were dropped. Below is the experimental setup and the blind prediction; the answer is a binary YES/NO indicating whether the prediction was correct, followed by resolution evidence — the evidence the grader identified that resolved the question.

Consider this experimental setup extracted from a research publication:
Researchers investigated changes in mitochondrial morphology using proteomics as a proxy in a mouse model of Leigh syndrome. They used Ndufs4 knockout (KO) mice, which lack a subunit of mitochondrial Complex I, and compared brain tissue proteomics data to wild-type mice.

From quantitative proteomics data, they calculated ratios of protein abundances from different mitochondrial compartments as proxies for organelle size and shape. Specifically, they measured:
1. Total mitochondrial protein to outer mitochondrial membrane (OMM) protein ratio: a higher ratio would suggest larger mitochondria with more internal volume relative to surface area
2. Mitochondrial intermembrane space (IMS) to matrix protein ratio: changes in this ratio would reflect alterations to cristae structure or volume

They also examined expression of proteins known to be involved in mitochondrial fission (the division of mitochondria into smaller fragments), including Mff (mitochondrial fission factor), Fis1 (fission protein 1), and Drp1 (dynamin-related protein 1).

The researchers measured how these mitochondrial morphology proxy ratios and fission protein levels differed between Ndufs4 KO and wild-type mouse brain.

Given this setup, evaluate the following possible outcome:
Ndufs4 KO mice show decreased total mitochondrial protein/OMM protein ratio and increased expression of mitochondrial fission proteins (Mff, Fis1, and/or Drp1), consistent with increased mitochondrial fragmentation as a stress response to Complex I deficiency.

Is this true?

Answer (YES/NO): YES